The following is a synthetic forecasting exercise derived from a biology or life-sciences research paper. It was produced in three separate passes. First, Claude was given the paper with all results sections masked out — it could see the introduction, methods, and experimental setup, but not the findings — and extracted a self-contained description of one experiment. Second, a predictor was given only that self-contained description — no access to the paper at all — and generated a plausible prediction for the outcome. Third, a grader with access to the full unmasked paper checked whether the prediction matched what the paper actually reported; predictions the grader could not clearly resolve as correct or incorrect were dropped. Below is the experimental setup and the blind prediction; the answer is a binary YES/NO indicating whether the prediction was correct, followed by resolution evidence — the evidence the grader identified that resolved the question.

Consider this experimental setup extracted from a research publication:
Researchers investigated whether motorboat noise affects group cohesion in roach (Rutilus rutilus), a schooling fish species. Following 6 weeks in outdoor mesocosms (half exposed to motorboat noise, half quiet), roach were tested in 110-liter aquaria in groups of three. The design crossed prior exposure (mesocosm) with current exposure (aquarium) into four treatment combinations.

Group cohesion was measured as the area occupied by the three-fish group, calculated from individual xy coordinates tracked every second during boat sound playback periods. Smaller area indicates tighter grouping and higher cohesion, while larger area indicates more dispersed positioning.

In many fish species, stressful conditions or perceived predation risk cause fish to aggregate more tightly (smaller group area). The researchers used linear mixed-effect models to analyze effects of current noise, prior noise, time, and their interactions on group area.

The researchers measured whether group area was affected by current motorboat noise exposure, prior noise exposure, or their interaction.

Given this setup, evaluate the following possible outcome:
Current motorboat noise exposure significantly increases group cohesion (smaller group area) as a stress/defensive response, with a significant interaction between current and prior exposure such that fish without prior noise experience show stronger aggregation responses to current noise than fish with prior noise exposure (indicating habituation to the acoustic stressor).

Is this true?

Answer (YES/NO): NO